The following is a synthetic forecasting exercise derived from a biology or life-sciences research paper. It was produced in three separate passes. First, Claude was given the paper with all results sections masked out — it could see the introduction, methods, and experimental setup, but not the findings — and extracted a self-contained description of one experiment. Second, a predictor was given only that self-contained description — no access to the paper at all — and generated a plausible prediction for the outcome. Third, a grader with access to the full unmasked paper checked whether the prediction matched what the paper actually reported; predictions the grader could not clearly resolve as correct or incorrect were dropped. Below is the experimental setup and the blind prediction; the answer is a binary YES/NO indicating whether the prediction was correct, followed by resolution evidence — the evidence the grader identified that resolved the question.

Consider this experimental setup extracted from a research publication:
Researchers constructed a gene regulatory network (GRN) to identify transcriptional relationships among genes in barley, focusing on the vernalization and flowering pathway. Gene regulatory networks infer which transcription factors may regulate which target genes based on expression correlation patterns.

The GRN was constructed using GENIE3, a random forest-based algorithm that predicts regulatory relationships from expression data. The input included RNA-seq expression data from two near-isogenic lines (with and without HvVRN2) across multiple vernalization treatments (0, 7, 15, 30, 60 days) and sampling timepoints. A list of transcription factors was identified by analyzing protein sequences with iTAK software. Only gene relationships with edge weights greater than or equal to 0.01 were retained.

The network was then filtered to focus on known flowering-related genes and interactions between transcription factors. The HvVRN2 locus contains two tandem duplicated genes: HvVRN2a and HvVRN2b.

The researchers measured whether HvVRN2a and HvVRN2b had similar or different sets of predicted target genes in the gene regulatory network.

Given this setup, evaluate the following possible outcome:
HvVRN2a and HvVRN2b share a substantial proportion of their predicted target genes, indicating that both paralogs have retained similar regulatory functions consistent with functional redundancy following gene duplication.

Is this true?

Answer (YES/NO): NO